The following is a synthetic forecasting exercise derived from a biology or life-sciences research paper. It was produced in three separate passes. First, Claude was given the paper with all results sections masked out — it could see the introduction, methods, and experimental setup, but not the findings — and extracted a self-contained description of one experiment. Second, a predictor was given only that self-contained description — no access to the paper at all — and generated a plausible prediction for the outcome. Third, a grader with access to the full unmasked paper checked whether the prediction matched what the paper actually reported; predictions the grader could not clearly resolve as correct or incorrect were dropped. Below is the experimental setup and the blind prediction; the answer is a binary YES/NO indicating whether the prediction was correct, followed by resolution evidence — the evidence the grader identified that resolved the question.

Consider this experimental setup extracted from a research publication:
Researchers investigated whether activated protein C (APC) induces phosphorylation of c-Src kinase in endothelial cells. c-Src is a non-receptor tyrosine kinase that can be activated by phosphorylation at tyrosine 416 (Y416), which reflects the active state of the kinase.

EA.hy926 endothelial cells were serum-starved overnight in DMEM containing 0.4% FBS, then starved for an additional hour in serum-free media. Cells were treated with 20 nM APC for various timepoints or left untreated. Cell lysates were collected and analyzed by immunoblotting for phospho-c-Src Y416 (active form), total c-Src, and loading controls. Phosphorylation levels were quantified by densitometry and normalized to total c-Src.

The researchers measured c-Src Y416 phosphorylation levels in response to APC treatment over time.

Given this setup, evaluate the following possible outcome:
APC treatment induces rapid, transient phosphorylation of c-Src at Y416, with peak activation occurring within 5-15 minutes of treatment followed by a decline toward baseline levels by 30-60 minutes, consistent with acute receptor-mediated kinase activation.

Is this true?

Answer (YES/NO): NO